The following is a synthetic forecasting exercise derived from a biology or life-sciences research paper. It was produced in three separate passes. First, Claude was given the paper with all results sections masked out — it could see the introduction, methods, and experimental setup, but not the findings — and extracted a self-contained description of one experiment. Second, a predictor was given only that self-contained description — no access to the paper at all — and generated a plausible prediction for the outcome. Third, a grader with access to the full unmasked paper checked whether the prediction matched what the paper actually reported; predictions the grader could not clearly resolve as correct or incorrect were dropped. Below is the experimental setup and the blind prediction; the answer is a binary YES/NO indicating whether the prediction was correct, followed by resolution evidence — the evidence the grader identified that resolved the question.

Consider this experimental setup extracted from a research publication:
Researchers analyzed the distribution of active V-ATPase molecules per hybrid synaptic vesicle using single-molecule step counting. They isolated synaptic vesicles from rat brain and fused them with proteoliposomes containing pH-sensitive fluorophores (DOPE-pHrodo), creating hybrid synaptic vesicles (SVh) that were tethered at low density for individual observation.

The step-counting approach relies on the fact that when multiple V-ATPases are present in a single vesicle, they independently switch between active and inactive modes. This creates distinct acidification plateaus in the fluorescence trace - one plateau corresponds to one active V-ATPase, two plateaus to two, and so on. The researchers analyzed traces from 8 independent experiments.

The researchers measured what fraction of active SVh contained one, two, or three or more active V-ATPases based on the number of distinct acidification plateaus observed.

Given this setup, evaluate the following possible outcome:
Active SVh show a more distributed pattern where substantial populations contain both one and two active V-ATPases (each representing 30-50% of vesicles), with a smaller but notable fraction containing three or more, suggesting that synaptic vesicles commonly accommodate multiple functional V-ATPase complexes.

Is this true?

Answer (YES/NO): NO